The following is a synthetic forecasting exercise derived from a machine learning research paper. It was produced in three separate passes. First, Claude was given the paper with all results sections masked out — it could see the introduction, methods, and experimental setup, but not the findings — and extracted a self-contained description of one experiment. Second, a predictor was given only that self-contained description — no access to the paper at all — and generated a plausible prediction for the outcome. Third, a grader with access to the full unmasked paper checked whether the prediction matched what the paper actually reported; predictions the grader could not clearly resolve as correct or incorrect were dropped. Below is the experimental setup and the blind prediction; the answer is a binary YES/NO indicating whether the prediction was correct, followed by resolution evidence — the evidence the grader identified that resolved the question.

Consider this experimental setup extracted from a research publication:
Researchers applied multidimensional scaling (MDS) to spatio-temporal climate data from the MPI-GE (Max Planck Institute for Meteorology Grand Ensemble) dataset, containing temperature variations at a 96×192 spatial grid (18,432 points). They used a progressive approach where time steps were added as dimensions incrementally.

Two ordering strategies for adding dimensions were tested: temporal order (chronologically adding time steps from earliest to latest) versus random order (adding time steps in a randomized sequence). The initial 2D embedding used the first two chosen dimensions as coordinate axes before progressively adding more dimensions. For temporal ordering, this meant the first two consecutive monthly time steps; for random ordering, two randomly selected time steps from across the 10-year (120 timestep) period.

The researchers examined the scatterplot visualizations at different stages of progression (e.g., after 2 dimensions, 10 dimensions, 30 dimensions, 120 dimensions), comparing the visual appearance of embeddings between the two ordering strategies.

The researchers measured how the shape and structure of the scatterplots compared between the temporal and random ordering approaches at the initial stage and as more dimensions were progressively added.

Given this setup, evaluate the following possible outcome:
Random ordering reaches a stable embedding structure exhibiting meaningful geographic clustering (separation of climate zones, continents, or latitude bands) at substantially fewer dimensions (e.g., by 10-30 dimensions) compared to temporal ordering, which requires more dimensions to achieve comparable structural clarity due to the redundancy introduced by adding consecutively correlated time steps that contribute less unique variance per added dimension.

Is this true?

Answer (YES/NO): NO